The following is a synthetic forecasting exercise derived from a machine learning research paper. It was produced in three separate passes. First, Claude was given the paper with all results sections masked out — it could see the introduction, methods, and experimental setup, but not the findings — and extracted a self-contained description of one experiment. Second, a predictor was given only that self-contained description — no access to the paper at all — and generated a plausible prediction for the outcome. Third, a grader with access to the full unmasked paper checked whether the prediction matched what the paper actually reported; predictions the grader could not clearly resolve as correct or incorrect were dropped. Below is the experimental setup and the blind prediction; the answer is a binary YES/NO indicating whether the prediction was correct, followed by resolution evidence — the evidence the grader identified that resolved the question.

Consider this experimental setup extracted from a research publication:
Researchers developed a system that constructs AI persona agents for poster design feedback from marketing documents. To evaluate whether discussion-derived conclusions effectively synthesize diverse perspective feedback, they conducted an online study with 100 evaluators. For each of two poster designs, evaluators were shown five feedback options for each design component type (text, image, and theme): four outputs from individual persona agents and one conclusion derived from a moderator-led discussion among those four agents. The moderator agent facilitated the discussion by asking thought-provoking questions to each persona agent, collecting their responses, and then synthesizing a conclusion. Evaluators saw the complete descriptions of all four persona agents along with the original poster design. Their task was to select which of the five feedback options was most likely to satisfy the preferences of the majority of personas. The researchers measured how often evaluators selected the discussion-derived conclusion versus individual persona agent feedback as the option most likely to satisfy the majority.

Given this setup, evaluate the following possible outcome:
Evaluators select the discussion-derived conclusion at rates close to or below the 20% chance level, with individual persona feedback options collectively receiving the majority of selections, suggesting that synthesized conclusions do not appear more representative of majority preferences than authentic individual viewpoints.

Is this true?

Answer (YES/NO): NO